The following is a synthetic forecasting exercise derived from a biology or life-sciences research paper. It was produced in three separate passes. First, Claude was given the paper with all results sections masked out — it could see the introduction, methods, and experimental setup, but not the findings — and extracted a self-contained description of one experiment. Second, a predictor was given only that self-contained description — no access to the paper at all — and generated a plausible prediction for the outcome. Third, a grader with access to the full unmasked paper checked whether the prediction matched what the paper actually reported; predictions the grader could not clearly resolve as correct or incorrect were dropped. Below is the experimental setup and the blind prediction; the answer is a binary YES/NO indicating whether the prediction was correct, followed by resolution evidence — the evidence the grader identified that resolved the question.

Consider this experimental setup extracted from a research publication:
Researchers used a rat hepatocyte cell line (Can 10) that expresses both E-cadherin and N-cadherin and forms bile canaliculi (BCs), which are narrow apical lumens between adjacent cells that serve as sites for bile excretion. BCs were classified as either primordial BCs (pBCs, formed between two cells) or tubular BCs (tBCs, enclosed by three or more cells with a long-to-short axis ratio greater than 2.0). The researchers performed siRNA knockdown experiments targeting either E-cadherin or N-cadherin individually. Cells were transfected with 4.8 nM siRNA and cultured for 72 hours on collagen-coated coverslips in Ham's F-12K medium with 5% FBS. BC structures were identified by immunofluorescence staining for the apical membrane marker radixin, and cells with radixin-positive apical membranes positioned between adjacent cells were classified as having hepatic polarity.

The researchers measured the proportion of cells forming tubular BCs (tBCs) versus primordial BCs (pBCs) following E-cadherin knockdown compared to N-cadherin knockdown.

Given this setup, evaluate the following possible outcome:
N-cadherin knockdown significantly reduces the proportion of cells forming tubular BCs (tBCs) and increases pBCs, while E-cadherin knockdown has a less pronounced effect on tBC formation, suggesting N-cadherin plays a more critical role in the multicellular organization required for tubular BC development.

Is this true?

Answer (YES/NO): NO